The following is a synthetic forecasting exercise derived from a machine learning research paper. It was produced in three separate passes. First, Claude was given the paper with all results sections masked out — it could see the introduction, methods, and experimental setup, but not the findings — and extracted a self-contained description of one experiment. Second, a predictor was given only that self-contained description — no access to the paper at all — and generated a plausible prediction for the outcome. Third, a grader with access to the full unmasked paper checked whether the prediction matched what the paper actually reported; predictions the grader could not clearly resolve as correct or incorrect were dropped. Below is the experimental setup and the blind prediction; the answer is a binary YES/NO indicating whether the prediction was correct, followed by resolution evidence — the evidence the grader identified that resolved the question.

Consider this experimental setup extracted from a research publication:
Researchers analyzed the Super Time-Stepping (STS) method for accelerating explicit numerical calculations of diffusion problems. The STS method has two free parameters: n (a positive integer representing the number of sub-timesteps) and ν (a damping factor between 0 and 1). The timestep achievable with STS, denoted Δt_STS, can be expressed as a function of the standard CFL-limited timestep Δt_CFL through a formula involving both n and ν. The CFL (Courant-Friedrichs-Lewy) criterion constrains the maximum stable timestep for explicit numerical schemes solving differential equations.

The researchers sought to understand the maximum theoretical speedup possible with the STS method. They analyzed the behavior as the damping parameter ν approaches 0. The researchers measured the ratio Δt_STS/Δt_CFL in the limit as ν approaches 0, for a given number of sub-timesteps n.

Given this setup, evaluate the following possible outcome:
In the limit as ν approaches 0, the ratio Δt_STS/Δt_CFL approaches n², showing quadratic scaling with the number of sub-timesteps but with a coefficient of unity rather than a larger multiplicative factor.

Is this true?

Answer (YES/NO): YES